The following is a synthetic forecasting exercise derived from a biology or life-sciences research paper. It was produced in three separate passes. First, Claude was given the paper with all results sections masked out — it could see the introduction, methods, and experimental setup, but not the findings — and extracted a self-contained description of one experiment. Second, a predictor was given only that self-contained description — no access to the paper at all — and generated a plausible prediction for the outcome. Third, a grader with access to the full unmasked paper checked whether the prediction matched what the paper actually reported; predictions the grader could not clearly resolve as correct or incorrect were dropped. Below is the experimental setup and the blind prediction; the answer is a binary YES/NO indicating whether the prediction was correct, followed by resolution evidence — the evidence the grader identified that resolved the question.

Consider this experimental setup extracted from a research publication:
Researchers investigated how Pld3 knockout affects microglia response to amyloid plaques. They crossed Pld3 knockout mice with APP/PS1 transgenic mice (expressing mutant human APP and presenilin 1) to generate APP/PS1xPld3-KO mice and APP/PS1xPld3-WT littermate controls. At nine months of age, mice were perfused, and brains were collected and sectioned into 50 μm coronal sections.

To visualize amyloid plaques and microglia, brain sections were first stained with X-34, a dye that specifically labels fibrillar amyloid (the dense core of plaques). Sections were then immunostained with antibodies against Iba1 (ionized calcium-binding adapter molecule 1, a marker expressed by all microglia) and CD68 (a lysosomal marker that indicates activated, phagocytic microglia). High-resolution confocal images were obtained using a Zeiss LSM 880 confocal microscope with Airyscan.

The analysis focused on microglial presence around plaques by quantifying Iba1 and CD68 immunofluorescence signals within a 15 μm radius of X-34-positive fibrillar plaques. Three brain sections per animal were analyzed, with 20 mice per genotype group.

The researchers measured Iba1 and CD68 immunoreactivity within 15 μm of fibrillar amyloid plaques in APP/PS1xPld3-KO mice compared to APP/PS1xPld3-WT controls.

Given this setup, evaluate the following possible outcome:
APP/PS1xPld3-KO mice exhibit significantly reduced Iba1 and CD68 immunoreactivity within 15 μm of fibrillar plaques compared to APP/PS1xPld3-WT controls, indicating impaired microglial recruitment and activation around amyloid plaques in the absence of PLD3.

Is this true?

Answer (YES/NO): NO